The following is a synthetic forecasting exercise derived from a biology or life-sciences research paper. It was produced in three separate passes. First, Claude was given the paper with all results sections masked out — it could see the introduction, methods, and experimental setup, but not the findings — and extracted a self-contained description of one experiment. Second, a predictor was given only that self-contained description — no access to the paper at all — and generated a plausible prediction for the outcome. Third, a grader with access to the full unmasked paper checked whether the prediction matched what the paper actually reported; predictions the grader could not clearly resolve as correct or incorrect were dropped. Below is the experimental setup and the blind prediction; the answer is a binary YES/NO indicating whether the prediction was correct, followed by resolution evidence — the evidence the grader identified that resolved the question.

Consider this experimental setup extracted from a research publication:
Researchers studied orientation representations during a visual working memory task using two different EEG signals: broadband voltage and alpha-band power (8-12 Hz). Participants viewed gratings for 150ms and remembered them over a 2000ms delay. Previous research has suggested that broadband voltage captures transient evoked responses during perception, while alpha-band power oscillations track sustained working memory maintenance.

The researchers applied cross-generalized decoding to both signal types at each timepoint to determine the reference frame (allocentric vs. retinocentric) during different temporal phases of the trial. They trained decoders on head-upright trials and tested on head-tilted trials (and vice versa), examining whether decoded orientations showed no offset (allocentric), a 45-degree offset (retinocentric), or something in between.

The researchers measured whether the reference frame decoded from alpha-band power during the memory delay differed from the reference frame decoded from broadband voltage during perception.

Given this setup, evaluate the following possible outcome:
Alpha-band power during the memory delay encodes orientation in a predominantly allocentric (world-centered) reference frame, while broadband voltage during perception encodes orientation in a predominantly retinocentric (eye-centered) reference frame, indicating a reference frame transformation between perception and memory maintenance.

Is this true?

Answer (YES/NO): NO